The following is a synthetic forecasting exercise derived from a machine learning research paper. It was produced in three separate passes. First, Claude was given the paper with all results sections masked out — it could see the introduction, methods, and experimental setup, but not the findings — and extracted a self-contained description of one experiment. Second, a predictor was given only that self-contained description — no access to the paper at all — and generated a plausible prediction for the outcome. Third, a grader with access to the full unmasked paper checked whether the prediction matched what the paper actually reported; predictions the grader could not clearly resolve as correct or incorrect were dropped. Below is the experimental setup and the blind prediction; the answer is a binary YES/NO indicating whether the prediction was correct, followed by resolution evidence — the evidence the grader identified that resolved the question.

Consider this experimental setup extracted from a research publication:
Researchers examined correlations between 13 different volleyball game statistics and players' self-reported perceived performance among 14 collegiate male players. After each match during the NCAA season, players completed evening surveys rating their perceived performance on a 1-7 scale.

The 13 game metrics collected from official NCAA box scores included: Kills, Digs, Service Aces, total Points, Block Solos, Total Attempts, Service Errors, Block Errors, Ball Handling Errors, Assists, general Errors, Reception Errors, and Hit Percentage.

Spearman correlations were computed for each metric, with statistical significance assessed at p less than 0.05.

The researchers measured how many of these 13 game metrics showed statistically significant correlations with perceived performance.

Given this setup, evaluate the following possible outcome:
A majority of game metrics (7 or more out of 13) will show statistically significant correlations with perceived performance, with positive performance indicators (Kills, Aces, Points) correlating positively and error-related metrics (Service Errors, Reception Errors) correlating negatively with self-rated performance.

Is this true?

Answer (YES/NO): NO